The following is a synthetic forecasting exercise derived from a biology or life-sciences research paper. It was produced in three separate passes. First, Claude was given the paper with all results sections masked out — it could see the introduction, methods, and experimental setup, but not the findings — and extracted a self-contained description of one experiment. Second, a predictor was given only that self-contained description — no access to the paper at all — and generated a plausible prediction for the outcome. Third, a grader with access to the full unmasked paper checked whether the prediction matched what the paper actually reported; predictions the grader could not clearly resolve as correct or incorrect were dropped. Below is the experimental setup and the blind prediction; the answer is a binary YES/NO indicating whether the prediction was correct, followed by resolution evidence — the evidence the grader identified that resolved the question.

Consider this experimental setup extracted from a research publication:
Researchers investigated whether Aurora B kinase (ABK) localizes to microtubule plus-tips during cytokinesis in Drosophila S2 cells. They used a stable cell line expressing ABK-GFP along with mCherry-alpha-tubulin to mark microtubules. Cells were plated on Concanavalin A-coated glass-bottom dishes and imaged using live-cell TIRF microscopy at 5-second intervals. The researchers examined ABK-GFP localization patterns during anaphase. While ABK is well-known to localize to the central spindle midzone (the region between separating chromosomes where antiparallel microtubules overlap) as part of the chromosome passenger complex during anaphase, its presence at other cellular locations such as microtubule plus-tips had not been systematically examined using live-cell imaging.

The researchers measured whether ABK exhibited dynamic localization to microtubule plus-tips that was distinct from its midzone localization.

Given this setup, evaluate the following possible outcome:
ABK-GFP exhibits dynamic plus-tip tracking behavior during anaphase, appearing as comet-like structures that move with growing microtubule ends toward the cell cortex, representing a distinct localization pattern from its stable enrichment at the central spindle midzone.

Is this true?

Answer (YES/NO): YES